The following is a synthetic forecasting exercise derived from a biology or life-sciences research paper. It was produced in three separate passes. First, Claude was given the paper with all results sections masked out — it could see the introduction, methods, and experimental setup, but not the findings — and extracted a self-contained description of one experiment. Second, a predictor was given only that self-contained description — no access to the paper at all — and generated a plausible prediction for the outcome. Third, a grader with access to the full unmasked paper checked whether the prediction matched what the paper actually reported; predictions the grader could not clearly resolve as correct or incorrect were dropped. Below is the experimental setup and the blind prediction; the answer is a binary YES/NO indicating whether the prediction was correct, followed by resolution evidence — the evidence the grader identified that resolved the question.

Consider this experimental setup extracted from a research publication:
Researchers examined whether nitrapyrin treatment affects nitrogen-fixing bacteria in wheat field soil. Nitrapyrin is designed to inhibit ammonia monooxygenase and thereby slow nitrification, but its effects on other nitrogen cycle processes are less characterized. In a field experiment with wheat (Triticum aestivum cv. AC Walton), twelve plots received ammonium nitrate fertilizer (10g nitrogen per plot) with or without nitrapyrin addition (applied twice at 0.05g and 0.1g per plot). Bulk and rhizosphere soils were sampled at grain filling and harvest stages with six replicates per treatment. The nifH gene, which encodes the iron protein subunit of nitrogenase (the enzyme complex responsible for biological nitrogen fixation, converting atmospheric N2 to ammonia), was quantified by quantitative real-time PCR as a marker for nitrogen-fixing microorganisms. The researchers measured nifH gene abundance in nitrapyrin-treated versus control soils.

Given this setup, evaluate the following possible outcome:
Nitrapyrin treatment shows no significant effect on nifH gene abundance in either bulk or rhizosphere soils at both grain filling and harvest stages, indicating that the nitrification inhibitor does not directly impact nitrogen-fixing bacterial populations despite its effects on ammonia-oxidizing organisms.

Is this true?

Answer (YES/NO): NO